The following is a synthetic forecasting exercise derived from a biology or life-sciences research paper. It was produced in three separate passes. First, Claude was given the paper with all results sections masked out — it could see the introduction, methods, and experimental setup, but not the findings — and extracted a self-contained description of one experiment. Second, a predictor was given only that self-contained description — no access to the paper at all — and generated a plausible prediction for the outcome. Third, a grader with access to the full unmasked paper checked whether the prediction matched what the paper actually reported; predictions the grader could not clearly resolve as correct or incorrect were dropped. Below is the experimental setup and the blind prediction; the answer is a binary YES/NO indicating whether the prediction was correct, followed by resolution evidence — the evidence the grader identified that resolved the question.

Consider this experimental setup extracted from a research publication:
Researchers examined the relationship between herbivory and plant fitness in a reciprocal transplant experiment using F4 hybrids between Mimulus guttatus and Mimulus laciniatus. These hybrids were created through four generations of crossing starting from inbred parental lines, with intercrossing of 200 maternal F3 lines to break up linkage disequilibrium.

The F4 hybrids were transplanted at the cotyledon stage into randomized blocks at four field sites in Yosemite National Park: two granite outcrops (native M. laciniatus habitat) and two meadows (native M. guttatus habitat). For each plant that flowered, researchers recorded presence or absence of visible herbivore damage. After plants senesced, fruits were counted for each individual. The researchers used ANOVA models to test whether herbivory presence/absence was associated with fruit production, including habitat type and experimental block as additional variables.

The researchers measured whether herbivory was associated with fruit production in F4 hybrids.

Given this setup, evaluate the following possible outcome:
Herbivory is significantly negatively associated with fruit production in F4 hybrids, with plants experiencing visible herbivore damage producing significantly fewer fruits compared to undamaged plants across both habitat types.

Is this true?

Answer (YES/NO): NO